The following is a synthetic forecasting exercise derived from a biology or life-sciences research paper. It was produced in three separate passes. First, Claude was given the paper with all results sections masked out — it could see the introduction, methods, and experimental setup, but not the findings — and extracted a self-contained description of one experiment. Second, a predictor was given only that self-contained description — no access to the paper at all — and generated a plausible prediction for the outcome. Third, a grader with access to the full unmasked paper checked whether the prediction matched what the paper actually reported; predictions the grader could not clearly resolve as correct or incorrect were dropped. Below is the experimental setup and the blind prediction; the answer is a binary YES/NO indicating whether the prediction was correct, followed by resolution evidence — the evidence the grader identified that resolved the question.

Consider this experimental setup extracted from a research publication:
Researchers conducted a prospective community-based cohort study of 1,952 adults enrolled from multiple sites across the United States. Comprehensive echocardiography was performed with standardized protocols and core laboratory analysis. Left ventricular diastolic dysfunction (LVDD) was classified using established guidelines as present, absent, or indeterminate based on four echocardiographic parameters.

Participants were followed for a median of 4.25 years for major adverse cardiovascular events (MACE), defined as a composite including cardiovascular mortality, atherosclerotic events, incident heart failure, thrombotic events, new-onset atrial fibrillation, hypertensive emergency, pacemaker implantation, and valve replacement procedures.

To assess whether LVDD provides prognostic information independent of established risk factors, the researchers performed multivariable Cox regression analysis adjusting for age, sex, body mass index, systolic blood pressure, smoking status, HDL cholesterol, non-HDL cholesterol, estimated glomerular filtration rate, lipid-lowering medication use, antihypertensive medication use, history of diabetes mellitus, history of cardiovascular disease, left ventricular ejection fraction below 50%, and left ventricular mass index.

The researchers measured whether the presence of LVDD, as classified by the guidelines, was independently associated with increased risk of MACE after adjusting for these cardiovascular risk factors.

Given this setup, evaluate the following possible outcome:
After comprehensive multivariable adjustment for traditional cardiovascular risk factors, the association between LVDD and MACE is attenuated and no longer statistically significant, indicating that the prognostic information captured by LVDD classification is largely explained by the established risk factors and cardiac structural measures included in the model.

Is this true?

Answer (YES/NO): NO